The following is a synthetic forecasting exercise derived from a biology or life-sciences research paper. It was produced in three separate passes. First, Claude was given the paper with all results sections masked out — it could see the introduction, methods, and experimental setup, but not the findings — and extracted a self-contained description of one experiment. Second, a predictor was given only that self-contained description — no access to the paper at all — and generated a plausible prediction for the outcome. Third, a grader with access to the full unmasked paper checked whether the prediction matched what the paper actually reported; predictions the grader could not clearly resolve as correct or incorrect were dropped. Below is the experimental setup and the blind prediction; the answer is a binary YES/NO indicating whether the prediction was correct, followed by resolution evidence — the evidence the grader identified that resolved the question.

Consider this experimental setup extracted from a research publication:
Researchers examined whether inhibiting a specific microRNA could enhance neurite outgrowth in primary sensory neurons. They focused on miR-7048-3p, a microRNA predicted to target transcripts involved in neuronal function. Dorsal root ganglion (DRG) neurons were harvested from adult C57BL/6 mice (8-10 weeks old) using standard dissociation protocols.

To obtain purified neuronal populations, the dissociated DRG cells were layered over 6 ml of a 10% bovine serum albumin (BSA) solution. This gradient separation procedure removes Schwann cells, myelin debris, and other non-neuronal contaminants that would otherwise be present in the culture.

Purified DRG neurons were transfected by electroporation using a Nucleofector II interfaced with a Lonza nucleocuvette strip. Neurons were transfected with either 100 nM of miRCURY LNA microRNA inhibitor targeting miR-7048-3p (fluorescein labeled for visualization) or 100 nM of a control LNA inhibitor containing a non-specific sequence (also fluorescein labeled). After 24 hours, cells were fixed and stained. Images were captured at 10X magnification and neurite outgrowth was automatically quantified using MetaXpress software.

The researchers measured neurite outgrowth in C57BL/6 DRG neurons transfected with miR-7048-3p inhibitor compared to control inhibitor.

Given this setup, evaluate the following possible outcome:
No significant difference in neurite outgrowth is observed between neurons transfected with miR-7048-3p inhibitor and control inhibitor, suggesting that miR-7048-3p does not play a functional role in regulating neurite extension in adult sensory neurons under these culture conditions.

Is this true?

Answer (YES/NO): NO